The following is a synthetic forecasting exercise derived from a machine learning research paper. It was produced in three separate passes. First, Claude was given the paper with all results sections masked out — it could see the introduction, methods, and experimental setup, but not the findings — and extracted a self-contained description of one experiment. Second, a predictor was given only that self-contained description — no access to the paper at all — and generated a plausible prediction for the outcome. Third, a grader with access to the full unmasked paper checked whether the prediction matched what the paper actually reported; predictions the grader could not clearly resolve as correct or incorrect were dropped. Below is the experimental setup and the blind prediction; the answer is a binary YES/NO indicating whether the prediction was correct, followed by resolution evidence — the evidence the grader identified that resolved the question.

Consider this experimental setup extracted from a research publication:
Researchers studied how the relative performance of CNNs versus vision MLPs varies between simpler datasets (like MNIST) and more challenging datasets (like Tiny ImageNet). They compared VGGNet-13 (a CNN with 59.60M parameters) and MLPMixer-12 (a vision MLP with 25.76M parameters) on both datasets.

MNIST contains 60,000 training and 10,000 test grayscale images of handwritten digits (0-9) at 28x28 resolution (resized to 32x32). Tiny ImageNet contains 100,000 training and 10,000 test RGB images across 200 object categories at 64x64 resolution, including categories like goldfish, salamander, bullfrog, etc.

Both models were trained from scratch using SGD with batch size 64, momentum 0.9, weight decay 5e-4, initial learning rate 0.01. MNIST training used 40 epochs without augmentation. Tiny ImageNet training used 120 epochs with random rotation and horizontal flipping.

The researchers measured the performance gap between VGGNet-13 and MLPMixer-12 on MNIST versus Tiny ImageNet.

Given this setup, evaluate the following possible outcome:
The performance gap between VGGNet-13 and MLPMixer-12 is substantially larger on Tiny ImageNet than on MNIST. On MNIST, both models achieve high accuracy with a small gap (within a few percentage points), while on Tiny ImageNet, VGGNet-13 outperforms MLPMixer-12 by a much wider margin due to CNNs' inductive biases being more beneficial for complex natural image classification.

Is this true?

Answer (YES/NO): YES